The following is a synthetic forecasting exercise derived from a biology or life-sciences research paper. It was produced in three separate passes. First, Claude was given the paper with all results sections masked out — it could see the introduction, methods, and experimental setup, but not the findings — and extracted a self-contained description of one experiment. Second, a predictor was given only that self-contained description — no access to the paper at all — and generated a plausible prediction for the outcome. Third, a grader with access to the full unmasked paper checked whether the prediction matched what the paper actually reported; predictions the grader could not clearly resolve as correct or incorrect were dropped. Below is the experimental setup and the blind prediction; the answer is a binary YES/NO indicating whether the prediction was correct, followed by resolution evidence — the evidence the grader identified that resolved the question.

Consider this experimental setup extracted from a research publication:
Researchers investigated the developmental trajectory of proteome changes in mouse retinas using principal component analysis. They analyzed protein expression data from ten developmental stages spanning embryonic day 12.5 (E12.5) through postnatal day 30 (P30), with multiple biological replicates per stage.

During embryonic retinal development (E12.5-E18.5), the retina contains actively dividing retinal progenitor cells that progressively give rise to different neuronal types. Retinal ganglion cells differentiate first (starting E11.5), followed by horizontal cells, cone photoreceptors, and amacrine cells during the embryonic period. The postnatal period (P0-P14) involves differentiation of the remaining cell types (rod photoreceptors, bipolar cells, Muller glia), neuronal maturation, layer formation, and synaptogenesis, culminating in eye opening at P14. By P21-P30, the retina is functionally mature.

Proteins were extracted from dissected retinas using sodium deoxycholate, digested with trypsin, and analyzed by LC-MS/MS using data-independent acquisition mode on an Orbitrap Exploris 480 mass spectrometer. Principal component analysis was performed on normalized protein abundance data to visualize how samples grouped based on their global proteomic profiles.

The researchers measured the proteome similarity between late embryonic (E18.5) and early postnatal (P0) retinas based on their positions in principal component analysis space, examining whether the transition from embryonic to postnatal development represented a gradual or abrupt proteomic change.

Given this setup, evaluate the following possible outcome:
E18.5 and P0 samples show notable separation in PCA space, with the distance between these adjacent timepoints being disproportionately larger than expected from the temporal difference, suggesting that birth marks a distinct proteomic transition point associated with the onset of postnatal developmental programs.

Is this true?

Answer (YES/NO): NO